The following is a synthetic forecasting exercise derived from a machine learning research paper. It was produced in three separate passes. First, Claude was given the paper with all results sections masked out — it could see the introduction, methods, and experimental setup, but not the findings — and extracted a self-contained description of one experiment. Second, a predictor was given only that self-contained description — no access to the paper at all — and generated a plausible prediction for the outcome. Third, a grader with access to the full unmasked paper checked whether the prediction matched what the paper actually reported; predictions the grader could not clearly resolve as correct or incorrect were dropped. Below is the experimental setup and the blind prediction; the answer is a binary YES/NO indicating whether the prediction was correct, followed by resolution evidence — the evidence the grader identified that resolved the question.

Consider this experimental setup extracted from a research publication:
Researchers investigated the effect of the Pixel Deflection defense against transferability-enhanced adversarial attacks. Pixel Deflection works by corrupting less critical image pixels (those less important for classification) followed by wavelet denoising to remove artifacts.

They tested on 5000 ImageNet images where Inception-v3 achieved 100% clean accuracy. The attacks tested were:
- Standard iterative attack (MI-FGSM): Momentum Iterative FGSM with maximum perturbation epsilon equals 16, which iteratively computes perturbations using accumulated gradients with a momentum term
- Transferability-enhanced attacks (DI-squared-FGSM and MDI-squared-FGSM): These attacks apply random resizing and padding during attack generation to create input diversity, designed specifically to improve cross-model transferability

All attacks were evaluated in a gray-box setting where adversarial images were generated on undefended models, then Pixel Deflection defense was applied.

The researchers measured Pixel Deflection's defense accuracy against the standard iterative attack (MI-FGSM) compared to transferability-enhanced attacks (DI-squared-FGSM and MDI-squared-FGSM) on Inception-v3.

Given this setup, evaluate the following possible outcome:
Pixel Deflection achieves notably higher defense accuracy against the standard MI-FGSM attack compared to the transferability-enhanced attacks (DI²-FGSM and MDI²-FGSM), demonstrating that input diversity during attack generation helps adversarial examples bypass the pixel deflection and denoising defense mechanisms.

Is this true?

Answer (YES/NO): YES